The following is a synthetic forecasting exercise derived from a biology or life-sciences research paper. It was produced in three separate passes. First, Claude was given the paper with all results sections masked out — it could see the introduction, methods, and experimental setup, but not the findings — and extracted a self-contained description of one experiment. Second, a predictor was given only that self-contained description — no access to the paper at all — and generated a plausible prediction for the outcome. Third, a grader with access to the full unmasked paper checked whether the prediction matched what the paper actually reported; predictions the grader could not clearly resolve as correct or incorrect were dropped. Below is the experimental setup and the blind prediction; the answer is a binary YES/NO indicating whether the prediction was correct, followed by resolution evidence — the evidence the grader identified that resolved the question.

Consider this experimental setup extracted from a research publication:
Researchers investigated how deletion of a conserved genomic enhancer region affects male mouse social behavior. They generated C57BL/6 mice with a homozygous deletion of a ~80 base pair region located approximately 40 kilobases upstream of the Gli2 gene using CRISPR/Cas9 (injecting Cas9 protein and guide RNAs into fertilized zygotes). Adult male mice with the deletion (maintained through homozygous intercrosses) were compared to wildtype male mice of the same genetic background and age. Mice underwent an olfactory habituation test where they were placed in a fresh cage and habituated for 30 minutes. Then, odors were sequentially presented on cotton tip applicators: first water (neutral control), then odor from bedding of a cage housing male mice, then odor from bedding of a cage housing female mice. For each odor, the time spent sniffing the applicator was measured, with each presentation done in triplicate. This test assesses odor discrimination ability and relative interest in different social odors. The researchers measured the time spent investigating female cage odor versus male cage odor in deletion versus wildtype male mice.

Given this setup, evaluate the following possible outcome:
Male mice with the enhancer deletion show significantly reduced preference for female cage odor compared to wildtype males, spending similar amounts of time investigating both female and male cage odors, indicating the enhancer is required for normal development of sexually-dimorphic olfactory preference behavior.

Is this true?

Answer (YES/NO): NO